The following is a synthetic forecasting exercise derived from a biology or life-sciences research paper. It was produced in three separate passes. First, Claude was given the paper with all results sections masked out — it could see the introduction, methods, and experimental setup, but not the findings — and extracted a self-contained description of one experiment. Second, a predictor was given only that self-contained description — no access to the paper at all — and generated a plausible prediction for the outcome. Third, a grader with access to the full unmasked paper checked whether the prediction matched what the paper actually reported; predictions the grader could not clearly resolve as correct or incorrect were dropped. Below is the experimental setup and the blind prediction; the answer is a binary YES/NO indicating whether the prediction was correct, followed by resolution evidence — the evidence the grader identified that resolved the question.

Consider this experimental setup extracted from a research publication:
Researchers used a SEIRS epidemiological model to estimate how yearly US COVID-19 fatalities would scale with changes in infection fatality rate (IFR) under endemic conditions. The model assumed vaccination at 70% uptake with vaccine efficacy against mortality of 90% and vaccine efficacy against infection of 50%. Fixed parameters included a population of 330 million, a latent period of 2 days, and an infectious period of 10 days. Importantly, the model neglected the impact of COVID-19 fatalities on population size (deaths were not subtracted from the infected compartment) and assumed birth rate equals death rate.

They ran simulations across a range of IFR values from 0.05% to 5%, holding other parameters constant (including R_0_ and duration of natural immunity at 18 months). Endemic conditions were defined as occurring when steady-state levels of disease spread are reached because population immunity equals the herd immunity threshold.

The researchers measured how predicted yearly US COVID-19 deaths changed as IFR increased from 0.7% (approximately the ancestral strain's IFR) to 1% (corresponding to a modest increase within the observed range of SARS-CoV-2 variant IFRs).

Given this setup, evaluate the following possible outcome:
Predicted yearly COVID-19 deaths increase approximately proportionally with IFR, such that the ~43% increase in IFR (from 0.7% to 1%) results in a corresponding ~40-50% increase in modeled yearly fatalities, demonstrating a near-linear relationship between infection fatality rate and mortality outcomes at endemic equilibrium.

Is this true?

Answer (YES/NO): YES